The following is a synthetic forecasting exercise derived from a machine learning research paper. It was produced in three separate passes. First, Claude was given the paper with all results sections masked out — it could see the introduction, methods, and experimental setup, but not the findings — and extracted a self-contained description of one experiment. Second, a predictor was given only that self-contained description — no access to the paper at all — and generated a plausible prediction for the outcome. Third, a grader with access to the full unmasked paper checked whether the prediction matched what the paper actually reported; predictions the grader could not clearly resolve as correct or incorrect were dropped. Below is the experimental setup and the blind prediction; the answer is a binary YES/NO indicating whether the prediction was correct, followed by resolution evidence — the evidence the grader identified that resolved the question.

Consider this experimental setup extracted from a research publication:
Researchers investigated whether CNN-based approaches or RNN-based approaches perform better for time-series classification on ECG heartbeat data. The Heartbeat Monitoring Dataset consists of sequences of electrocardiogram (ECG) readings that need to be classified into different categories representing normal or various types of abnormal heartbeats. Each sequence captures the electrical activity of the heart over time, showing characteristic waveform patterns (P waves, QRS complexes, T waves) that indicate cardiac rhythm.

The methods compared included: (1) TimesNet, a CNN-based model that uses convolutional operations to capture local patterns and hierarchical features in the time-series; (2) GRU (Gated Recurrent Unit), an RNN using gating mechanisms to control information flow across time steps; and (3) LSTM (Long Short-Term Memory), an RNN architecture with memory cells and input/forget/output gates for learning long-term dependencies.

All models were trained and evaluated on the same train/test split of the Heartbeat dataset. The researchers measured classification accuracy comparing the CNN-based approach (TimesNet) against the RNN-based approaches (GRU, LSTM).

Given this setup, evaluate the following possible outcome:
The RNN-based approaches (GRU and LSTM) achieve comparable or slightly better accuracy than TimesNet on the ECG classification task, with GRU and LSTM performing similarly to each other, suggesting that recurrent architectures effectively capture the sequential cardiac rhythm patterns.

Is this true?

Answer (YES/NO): NO